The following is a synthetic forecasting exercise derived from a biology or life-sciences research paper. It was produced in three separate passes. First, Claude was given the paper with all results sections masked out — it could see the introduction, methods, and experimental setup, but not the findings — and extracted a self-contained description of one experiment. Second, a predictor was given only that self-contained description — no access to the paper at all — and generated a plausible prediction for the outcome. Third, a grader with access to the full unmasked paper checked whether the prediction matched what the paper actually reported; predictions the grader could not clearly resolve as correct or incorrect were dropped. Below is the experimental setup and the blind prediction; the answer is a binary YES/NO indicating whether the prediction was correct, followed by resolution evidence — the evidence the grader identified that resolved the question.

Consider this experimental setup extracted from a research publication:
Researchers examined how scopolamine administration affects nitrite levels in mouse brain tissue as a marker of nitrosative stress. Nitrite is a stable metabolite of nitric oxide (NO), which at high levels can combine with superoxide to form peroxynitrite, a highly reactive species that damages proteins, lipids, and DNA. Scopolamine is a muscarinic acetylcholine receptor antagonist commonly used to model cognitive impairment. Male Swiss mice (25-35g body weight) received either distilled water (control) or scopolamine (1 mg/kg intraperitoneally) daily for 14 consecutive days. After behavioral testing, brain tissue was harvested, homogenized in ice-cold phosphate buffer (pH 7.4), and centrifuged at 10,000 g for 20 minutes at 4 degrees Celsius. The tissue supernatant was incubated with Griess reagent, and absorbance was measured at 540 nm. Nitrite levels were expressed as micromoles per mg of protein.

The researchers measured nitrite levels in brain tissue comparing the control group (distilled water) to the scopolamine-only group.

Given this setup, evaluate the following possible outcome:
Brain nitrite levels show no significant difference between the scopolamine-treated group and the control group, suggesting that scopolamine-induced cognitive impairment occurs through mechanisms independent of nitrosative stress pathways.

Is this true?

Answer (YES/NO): NO